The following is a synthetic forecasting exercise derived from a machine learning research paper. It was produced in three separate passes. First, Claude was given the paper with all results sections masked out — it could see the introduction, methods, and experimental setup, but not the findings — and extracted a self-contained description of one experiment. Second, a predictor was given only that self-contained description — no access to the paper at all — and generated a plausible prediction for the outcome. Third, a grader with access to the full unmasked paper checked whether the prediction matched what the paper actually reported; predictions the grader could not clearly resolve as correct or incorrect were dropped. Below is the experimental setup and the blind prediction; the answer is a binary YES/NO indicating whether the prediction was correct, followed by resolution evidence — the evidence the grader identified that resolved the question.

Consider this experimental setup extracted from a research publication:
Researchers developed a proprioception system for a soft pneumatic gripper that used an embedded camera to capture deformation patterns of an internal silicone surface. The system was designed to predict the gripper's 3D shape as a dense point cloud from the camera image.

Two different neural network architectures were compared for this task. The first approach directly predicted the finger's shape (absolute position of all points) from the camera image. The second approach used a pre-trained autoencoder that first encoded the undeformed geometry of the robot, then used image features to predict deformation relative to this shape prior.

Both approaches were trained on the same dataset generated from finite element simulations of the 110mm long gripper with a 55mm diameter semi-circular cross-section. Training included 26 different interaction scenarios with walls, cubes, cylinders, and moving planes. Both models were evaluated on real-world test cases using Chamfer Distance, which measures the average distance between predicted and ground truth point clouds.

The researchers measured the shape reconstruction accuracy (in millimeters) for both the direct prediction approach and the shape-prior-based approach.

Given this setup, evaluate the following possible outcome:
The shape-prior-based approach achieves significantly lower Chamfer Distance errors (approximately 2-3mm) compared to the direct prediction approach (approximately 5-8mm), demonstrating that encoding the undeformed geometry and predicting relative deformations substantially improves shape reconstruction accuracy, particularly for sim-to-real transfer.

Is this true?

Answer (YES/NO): NO